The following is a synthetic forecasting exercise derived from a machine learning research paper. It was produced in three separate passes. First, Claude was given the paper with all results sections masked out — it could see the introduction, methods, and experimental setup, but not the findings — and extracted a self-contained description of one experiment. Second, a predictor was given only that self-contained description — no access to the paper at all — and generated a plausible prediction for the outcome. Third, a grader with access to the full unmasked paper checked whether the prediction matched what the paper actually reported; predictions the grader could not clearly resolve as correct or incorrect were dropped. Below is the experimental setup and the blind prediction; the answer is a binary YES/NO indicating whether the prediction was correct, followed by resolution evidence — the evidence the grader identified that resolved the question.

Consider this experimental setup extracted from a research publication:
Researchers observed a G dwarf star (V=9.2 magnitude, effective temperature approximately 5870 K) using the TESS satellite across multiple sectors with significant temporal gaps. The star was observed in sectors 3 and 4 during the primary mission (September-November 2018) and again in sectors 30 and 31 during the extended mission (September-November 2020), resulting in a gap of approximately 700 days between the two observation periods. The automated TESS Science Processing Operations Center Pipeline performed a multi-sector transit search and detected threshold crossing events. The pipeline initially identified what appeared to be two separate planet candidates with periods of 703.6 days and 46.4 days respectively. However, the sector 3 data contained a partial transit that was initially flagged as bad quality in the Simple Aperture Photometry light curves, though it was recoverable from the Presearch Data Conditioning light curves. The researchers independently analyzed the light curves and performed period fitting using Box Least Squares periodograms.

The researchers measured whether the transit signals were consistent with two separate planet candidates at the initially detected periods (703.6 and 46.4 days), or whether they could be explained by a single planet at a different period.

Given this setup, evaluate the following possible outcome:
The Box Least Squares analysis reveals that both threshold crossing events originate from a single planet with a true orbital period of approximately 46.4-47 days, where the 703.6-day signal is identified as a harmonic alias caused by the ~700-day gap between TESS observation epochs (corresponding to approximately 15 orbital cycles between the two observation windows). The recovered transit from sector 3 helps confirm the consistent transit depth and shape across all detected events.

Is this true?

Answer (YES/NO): NO